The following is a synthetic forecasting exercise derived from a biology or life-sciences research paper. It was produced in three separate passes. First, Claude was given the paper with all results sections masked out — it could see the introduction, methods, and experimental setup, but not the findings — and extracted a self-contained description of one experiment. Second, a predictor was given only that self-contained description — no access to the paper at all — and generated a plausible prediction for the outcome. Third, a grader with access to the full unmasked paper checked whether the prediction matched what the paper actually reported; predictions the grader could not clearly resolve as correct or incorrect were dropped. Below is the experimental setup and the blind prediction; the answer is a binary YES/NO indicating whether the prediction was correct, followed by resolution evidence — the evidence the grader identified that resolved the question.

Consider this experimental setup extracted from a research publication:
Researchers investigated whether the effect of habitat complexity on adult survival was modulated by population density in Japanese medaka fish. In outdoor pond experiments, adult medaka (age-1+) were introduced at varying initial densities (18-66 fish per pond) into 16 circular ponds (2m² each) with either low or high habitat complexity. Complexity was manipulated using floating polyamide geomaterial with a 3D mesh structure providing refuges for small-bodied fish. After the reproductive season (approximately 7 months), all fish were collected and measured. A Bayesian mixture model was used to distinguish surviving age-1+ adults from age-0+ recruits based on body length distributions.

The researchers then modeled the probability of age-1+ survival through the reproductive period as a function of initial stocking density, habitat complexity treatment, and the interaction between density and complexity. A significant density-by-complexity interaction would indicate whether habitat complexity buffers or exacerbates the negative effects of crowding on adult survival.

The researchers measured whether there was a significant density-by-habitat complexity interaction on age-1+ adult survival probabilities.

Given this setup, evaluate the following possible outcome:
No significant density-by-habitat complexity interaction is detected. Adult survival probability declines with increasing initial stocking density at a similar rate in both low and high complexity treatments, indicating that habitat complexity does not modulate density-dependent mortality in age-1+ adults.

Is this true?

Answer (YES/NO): NO